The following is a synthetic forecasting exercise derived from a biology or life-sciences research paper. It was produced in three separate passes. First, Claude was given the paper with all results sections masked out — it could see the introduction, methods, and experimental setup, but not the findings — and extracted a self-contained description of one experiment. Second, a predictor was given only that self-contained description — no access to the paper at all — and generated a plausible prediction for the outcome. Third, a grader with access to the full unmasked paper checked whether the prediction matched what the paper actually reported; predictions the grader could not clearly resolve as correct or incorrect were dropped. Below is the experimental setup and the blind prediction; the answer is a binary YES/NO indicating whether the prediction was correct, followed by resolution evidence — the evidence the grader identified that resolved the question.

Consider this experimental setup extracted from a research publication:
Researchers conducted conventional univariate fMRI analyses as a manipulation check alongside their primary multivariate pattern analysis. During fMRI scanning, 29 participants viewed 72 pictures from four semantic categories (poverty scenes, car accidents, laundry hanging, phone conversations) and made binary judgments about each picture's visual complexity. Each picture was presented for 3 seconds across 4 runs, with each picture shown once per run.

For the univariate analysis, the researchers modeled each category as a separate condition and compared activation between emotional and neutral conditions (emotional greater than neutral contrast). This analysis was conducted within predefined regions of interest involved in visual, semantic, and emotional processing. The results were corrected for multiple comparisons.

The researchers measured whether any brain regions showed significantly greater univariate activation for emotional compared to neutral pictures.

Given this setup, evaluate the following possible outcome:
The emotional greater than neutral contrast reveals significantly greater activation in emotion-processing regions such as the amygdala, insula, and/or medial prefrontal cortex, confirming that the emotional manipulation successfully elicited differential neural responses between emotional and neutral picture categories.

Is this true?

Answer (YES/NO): NO